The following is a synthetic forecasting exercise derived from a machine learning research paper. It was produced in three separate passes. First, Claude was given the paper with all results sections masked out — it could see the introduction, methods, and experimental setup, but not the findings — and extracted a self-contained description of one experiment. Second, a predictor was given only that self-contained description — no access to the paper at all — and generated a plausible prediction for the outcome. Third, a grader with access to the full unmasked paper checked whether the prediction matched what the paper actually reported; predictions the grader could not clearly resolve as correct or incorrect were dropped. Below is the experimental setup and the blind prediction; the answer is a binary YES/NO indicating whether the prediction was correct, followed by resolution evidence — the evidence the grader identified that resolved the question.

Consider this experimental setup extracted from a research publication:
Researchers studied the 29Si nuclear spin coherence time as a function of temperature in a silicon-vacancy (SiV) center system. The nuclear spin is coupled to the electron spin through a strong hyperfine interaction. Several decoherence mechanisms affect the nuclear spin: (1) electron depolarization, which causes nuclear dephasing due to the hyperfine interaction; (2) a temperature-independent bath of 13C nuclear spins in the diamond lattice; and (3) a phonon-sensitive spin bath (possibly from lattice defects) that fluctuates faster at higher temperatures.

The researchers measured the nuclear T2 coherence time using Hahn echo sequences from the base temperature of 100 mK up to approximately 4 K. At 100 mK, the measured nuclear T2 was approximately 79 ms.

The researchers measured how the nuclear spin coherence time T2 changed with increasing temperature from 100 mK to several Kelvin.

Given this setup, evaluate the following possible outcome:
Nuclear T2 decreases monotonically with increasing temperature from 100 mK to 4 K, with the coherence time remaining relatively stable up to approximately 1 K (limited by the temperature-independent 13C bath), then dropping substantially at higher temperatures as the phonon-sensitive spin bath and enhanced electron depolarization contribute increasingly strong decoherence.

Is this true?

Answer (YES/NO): NO